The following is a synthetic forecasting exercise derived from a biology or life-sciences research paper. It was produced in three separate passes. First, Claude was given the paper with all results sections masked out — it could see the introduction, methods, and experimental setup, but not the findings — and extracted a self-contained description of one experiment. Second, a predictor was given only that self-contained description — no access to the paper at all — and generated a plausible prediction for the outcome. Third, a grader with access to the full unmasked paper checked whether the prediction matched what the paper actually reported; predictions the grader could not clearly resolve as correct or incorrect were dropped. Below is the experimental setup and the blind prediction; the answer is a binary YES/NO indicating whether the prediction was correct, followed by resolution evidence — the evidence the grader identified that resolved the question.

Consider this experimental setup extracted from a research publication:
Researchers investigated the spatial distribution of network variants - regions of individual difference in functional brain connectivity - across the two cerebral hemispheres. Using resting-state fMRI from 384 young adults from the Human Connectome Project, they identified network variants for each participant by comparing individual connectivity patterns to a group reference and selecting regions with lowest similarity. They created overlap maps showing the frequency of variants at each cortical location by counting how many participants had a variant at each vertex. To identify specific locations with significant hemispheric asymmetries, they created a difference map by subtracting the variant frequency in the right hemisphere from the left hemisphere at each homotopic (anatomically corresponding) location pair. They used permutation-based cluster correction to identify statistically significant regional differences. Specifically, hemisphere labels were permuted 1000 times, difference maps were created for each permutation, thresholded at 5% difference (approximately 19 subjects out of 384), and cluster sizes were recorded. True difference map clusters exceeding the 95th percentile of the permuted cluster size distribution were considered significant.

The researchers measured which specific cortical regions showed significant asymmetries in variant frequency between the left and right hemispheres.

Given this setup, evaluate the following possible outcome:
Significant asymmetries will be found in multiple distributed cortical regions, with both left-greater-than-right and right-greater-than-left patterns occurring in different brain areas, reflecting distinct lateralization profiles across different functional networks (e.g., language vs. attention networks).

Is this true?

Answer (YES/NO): YES